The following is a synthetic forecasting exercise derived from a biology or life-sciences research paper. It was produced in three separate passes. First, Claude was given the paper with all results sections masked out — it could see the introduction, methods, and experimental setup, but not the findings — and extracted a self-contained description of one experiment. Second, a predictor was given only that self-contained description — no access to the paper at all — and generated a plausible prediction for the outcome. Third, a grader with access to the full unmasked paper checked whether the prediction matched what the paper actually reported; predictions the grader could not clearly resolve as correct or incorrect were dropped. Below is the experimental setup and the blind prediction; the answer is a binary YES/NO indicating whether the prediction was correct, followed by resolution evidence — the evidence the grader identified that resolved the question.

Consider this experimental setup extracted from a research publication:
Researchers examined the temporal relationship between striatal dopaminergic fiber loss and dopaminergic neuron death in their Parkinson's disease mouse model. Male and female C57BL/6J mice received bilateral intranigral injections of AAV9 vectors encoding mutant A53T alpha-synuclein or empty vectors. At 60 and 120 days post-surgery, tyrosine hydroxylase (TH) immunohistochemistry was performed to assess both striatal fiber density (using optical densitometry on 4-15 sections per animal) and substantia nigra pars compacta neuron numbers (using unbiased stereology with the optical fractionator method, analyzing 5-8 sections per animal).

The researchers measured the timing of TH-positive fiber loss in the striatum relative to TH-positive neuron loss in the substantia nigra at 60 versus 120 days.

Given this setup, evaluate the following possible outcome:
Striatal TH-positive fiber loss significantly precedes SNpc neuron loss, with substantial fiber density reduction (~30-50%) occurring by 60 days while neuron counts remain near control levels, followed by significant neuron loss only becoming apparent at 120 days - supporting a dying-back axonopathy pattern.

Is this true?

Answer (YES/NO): NO